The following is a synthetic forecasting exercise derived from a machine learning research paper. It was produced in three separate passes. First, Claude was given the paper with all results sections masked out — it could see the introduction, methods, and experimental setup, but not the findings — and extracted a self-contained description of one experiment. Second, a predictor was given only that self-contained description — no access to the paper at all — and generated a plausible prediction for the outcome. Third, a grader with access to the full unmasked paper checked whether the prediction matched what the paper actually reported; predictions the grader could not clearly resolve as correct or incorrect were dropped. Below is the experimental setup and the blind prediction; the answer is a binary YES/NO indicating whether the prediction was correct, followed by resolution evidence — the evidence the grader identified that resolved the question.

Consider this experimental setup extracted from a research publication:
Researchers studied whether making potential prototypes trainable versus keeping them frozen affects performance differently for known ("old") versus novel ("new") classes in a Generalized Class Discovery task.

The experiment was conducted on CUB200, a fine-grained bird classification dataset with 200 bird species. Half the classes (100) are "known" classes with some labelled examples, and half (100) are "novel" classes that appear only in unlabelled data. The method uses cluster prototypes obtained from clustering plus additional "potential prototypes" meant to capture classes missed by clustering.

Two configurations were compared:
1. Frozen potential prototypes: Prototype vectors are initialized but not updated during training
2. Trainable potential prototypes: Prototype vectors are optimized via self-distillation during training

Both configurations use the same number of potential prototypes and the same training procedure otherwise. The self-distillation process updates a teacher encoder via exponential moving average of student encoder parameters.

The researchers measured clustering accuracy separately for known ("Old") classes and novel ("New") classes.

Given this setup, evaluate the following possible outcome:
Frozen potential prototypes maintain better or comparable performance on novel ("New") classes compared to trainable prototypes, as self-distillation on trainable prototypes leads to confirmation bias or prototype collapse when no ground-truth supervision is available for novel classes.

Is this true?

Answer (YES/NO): YES